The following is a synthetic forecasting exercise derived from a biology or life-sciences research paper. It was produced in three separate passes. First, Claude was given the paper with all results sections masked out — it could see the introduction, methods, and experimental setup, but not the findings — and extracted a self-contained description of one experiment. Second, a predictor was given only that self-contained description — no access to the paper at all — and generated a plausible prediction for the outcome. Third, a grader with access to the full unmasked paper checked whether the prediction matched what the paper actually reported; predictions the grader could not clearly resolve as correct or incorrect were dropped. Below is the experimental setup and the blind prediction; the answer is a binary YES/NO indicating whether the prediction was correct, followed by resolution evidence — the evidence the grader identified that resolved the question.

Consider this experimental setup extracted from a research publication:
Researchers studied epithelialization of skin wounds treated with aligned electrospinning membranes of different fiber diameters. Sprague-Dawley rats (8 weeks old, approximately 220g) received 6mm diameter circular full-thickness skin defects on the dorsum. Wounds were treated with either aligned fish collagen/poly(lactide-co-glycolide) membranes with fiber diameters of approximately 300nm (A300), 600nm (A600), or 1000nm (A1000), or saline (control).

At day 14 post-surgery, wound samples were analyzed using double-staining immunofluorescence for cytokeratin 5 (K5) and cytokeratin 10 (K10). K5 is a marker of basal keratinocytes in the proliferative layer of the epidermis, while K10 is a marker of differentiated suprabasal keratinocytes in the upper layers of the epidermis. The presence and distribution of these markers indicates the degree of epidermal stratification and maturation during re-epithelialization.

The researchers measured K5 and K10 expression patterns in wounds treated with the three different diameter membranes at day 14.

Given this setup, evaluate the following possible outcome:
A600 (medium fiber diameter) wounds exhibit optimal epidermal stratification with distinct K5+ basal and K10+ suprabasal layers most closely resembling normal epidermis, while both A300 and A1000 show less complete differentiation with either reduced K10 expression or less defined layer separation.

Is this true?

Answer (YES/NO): NO